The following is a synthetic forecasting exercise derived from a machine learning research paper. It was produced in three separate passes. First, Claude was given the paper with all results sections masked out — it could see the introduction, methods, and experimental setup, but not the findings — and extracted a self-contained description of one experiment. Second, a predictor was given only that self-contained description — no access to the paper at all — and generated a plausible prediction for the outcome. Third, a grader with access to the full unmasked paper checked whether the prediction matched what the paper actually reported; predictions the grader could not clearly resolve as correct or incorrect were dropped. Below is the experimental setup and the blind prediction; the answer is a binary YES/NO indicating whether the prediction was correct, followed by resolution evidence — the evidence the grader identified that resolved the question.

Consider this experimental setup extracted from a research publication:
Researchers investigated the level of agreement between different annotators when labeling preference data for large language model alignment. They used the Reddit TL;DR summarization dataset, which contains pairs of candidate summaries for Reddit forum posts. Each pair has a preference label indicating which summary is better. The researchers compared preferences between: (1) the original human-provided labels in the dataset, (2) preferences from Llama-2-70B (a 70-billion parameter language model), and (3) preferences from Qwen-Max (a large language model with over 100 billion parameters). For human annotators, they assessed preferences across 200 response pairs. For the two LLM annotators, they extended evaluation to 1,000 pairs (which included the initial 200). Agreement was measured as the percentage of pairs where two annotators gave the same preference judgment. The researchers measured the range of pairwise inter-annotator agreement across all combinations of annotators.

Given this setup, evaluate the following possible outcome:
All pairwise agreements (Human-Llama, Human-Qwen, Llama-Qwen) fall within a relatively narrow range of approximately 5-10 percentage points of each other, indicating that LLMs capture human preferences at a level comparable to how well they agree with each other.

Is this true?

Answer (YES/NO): NO